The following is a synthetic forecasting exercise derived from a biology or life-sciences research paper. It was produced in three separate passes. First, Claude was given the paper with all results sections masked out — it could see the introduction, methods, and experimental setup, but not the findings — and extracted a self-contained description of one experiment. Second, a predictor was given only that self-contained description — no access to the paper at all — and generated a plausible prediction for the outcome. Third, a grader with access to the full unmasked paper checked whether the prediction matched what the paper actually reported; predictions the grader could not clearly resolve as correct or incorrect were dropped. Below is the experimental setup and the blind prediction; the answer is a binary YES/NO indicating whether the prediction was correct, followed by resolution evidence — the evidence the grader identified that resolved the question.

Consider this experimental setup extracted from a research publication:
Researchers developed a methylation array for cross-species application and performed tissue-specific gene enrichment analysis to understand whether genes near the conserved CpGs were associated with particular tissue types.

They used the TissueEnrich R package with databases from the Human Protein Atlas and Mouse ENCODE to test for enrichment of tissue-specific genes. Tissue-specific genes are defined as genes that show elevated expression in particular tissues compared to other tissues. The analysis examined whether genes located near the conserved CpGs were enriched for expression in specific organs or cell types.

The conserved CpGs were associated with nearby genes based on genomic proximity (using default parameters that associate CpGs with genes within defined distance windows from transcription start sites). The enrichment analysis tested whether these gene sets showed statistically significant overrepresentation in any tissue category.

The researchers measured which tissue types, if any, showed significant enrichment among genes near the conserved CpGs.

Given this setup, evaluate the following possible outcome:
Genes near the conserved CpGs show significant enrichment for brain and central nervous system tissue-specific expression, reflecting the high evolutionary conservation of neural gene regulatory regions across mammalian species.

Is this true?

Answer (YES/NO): YES